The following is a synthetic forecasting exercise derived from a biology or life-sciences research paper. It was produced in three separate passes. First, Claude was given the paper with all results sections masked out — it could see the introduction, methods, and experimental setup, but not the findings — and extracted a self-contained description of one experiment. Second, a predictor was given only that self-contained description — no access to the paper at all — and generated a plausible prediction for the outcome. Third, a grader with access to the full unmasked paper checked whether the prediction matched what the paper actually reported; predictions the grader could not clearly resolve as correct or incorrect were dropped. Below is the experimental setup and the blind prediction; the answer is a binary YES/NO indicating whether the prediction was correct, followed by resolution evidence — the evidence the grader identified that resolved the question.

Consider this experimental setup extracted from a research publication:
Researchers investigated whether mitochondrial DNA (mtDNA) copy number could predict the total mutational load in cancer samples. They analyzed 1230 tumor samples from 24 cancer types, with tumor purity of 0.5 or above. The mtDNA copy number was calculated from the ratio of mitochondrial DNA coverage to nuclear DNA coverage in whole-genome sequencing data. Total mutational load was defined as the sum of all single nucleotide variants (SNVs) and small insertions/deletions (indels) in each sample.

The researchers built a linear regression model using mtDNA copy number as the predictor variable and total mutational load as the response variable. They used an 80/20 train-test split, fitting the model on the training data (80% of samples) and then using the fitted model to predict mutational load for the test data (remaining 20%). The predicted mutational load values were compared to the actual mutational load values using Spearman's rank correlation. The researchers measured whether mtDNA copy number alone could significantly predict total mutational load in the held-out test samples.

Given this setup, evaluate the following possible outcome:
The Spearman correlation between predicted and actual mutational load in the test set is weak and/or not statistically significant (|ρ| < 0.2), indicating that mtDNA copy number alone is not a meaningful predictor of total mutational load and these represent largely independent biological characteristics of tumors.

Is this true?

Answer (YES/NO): NO